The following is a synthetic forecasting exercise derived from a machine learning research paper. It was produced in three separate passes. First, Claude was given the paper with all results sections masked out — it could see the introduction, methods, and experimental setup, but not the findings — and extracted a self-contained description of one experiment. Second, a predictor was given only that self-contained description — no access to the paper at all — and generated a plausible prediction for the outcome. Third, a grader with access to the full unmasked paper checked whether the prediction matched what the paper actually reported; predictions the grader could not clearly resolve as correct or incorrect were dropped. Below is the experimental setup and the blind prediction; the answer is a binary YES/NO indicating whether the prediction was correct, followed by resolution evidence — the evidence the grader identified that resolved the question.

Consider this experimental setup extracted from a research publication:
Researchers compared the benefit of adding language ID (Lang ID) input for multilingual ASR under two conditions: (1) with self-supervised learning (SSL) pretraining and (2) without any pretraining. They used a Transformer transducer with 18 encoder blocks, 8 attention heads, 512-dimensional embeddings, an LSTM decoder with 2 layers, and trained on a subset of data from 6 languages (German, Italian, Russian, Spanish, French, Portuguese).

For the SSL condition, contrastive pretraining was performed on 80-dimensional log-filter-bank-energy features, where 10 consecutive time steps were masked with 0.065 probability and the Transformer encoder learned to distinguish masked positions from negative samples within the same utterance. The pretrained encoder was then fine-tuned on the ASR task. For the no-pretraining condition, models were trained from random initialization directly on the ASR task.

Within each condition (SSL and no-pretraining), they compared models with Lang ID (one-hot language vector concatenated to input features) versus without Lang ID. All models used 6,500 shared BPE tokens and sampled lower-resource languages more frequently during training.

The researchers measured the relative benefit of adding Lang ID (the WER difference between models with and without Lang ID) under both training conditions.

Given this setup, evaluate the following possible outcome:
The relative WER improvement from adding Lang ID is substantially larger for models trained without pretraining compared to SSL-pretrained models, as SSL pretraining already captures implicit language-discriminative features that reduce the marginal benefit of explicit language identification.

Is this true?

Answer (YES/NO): YES